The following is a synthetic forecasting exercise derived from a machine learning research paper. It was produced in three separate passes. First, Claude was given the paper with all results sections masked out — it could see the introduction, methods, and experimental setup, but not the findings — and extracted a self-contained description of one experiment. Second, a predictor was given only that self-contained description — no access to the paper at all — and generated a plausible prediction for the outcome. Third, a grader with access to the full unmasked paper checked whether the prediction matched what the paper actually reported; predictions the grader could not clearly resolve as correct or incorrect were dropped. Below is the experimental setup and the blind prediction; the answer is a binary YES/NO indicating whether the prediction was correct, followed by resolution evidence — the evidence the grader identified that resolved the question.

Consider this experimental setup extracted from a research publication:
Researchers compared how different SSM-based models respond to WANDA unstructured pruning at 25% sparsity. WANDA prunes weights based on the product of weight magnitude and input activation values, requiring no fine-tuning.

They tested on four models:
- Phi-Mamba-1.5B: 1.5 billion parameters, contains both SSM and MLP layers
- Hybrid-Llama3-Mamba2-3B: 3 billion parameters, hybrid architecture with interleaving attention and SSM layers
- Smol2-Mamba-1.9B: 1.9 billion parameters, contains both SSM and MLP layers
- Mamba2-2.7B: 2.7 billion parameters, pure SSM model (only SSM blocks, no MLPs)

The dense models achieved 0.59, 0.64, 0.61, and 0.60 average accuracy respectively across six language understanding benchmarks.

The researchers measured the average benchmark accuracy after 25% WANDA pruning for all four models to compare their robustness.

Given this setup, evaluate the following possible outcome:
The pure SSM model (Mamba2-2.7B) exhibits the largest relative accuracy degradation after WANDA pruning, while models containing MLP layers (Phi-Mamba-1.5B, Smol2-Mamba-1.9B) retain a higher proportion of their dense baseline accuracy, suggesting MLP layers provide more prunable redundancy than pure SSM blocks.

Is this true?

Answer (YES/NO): YES